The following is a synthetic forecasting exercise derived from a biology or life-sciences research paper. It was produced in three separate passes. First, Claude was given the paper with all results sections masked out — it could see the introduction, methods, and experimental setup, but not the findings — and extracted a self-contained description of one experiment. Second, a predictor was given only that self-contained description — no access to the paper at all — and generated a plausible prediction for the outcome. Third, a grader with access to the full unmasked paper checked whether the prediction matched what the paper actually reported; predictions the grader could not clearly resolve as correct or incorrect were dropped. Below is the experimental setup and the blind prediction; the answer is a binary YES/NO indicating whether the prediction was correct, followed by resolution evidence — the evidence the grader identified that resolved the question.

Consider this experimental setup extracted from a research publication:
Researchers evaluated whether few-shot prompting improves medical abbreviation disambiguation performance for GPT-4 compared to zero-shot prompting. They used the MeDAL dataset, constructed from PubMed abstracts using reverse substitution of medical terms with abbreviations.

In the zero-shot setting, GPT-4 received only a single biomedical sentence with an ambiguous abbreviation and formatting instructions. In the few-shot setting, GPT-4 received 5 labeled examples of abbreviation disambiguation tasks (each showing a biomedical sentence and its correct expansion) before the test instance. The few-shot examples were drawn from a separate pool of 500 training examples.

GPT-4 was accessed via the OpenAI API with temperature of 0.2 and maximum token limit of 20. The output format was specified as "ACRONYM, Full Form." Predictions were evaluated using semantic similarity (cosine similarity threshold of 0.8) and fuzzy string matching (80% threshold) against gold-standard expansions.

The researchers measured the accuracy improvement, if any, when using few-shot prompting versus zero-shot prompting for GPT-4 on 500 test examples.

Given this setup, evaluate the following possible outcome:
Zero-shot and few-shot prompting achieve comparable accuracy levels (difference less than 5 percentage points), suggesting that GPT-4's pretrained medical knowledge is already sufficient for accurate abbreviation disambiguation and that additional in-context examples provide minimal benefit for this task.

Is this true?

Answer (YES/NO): NO